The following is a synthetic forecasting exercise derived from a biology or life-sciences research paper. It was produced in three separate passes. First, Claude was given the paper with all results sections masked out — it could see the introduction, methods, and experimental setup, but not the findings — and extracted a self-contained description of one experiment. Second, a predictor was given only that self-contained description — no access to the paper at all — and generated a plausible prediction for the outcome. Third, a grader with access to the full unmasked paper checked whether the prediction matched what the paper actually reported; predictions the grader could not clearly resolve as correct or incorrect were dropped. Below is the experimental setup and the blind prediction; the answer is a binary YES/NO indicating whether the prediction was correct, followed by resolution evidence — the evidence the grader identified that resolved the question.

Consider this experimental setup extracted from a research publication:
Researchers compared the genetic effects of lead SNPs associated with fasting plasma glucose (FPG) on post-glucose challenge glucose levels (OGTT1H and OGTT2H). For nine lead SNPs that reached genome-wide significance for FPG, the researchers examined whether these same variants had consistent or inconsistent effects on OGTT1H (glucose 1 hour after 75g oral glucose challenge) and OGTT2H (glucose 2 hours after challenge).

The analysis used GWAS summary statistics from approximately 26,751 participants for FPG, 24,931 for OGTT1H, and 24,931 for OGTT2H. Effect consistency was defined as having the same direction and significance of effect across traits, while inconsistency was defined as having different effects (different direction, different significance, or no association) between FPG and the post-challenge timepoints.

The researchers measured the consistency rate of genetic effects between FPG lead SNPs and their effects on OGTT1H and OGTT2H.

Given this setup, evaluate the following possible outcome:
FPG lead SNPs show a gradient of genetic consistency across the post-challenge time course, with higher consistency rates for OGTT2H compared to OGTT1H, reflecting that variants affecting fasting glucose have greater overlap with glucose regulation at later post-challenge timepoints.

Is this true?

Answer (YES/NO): NO